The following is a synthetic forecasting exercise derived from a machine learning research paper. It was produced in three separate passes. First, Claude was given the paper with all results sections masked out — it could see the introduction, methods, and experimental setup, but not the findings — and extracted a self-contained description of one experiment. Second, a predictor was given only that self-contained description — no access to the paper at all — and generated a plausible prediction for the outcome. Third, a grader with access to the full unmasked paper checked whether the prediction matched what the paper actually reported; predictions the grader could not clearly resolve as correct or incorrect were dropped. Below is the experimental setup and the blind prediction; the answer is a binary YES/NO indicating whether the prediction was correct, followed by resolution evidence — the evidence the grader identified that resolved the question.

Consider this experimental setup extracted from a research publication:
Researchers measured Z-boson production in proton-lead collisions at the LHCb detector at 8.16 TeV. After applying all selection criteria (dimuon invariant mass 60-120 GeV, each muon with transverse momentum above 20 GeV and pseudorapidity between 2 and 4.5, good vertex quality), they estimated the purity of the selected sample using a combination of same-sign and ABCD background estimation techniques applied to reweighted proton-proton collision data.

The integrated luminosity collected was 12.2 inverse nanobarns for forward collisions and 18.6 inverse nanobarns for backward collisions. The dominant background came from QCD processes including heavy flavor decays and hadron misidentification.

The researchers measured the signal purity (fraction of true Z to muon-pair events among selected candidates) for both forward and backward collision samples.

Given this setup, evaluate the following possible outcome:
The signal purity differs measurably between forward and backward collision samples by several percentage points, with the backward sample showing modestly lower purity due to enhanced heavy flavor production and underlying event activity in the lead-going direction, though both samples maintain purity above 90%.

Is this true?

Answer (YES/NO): NO